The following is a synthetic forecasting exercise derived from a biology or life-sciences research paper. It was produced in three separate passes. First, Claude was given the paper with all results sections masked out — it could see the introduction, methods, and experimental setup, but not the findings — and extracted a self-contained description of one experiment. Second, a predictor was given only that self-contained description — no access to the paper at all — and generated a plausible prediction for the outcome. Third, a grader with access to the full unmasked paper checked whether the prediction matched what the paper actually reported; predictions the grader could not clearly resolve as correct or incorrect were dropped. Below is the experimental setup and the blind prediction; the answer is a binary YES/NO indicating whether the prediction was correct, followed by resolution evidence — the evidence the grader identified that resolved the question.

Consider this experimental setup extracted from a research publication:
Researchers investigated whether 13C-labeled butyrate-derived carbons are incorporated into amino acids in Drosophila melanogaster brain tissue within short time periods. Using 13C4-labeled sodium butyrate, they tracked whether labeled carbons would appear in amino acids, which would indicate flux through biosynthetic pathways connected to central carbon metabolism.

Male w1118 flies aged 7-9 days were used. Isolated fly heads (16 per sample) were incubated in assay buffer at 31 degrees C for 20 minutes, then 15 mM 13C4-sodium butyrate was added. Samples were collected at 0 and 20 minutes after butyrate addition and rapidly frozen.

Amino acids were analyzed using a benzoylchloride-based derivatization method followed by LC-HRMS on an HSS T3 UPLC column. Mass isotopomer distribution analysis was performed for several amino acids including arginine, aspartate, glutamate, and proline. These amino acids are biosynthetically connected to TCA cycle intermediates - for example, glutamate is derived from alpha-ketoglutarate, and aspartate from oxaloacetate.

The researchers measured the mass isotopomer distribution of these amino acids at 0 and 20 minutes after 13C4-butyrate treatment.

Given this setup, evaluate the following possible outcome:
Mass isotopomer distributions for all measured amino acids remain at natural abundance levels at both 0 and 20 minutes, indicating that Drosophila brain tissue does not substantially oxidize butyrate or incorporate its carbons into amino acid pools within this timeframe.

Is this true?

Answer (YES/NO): NO